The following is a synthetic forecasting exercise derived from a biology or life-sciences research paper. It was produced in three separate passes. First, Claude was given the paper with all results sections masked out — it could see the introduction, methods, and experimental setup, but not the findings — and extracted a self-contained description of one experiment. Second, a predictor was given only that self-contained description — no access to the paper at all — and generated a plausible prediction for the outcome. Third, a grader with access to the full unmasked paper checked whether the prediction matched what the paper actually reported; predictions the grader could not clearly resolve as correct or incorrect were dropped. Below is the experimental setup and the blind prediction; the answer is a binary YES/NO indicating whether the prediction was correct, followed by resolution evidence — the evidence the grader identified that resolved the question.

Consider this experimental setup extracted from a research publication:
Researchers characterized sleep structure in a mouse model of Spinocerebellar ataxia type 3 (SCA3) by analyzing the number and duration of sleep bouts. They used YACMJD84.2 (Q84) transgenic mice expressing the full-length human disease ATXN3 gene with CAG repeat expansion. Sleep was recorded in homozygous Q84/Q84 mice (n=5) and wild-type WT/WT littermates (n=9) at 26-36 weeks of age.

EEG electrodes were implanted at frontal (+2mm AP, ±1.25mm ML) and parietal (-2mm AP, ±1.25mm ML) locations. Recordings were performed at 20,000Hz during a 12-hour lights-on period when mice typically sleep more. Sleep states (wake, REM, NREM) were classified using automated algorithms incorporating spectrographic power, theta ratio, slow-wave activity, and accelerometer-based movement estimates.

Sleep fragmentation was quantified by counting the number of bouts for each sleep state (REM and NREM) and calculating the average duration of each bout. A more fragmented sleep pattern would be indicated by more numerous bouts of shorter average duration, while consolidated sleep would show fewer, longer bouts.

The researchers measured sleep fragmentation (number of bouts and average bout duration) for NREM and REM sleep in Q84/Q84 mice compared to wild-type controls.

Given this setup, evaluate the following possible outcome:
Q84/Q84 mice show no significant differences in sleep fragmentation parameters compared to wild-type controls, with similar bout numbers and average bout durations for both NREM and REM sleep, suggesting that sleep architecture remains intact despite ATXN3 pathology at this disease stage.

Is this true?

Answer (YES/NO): NO